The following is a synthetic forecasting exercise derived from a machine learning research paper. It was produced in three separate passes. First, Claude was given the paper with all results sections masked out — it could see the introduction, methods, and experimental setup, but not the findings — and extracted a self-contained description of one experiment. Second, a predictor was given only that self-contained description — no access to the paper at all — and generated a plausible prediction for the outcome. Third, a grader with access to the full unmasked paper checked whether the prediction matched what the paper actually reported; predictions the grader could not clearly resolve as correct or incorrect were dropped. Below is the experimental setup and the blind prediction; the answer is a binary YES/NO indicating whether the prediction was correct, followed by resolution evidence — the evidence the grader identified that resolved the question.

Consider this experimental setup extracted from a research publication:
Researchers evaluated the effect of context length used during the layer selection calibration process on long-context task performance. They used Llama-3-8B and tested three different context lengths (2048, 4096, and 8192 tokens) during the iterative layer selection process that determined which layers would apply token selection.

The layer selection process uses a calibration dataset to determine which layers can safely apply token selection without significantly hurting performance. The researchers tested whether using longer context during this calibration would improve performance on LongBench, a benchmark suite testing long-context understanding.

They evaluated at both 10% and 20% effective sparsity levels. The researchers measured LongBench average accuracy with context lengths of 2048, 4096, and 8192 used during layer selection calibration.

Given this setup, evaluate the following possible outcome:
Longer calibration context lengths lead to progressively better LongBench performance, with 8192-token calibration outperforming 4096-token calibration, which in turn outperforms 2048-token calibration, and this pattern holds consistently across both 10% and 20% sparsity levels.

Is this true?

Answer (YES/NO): NO